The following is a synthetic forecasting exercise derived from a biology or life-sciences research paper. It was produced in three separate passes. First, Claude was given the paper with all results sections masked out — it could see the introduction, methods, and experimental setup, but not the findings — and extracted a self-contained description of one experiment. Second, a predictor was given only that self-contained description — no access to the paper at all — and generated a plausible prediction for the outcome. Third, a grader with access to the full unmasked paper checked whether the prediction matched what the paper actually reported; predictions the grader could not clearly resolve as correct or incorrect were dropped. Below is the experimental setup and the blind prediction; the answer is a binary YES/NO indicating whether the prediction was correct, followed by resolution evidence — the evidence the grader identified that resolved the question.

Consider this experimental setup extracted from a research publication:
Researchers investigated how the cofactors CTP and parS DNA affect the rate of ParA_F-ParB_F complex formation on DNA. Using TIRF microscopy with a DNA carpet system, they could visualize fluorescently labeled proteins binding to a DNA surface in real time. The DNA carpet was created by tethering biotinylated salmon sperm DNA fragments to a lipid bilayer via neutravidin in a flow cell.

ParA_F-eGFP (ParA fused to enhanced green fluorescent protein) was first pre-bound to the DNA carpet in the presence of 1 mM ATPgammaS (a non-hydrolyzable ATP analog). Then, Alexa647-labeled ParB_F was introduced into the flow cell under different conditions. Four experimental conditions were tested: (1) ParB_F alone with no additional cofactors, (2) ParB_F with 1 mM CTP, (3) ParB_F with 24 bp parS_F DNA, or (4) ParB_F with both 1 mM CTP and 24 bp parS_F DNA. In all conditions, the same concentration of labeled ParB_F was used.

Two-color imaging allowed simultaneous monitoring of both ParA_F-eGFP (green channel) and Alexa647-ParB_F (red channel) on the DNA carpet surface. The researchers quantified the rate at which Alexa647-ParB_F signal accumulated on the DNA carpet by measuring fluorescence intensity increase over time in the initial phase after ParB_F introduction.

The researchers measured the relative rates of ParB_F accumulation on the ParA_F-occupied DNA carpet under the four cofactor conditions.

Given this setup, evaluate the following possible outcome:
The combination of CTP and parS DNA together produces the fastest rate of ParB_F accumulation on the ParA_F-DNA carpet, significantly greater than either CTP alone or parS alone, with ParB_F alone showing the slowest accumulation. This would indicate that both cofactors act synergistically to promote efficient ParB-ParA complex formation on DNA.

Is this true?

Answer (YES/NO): YES